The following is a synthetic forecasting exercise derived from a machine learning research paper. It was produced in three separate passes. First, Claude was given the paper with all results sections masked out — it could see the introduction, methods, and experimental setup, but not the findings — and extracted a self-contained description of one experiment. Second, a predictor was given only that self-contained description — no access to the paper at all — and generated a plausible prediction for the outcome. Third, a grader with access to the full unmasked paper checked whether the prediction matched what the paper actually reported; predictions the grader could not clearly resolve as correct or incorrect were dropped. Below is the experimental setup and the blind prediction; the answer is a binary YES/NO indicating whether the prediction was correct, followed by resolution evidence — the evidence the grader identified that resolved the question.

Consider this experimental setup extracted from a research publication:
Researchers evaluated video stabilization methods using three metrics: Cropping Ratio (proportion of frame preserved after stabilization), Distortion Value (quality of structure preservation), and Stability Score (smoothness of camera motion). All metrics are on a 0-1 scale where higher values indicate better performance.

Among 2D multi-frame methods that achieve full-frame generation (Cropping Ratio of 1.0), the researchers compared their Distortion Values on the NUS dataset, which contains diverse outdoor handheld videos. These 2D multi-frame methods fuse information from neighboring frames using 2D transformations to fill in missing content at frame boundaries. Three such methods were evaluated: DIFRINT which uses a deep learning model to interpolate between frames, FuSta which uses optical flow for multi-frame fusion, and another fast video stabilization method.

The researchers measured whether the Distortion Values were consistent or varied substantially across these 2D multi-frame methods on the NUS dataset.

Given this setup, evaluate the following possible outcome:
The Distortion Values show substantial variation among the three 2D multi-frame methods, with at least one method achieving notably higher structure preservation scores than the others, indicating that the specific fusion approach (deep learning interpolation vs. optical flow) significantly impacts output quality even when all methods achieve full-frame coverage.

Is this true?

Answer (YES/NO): NO